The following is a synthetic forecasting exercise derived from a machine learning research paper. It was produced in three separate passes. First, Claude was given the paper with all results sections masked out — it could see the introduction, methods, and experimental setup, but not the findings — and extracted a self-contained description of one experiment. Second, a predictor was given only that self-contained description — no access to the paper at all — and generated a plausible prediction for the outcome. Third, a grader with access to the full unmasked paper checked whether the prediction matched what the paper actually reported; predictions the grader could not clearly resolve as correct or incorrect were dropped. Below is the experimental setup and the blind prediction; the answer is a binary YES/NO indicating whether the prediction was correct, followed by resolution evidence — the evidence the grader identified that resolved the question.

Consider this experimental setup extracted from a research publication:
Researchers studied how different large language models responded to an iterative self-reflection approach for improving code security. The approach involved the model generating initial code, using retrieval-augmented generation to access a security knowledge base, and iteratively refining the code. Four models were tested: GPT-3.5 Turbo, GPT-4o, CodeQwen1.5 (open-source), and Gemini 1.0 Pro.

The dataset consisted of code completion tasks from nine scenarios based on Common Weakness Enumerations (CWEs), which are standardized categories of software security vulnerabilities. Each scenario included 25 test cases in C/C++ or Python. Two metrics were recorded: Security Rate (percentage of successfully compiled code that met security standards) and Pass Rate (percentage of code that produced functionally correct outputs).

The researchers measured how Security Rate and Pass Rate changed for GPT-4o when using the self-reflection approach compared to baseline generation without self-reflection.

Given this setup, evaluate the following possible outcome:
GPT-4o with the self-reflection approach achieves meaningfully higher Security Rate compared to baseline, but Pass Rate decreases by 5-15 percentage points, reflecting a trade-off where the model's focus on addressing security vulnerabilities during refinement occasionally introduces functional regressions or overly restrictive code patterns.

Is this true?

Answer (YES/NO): NO